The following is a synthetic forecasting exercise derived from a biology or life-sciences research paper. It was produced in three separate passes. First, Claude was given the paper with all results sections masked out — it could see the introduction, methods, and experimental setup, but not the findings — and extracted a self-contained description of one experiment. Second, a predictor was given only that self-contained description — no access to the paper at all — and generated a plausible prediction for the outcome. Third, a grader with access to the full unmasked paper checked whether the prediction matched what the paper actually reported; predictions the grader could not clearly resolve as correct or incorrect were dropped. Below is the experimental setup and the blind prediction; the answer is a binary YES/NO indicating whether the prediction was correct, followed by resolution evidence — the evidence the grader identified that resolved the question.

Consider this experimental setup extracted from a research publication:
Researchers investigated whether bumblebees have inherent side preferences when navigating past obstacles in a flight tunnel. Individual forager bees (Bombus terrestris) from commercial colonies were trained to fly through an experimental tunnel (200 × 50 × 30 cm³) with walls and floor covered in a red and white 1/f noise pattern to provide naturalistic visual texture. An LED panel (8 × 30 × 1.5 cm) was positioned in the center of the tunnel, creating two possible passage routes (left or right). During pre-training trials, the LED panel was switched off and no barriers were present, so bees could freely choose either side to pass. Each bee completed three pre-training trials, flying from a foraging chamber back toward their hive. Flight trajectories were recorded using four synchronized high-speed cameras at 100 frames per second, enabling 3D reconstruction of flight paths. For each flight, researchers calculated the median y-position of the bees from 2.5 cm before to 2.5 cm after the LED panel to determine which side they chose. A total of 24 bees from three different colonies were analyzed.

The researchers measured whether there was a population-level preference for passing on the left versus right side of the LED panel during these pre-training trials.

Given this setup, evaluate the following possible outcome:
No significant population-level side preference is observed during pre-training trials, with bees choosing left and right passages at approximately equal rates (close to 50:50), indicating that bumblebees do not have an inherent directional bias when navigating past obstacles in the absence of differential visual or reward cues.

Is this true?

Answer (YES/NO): YES